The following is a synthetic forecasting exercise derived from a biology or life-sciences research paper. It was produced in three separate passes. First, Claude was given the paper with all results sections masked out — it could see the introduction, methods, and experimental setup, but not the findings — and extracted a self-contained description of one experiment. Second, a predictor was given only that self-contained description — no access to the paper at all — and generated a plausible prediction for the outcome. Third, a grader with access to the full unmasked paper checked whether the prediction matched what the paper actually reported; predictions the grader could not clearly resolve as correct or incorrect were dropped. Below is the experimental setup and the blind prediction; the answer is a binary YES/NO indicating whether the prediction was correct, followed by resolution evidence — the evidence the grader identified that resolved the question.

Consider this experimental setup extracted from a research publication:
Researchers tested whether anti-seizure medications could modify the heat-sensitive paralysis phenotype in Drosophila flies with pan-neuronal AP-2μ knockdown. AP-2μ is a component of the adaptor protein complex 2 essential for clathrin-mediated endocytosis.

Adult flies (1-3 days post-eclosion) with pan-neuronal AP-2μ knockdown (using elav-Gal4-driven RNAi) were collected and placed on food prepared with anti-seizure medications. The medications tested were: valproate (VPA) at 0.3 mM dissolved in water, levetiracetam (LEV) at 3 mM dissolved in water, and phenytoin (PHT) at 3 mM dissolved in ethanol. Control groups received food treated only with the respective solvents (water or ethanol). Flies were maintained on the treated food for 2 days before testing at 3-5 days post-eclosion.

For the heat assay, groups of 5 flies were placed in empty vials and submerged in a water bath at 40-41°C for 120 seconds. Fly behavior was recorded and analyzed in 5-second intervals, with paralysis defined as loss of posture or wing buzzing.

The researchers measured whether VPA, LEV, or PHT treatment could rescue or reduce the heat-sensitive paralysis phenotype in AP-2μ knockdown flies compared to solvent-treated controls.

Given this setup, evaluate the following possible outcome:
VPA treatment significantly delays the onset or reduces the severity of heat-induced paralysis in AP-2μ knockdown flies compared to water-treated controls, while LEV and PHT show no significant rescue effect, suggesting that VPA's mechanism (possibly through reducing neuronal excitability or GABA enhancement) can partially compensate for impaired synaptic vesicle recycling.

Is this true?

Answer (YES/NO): NO